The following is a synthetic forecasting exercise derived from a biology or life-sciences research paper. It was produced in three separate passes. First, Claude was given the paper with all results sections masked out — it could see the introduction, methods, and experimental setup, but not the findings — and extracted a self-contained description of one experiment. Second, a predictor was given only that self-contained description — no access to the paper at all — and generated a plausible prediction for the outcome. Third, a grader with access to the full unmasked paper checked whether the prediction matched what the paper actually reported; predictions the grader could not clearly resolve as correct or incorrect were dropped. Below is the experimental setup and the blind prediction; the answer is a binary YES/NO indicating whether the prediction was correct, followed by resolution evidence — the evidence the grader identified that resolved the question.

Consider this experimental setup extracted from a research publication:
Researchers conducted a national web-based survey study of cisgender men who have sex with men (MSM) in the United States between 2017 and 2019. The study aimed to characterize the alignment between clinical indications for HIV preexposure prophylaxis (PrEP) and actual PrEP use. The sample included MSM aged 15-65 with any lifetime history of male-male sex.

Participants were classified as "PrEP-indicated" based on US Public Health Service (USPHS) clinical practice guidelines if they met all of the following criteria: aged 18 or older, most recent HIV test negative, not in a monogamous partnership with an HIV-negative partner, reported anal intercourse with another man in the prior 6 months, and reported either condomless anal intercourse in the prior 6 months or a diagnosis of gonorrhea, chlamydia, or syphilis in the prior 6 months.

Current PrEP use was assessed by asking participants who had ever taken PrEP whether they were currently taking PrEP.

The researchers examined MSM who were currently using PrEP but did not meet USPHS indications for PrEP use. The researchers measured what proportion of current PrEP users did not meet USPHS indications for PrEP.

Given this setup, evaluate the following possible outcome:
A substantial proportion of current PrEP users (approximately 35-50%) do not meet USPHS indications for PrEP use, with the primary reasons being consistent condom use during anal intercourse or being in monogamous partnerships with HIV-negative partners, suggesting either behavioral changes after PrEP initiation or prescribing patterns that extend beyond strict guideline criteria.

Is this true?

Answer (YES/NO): YES